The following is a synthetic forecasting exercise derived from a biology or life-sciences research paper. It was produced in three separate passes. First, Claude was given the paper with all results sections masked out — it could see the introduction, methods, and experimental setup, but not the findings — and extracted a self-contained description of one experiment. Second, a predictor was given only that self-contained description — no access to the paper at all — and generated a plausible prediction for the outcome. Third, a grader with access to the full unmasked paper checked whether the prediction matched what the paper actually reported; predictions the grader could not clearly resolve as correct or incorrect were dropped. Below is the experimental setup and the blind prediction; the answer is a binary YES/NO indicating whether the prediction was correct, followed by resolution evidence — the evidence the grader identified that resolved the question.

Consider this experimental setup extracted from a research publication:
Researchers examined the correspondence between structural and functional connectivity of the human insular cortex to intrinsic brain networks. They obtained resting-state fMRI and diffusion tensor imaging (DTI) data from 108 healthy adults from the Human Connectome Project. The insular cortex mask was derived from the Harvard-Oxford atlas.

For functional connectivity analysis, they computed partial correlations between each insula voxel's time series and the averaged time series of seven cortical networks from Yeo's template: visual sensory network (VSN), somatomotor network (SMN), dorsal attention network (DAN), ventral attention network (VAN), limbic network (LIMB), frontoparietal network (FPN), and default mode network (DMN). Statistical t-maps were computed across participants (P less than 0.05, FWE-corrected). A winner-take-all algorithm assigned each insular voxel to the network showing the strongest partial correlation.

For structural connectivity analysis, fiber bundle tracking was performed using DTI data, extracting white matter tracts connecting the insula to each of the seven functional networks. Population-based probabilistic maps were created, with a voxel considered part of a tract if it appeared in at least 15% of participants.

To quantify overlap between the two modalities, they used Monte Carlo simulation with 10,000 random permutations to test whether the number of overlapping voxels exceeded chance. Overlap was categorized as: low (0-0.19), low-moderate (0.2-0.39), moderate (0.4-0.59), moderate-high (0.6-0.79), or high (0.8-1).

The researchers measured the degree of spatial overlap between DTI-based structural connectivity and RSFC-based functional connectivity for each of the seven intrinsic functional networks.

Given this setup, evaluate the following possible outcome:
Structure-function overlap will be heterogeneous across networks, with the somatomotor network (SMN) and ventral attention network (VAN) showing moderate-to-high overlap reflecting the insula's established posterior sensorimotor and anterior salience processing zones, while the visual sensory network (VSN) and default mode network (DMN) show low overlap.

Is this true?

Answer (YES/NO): YES